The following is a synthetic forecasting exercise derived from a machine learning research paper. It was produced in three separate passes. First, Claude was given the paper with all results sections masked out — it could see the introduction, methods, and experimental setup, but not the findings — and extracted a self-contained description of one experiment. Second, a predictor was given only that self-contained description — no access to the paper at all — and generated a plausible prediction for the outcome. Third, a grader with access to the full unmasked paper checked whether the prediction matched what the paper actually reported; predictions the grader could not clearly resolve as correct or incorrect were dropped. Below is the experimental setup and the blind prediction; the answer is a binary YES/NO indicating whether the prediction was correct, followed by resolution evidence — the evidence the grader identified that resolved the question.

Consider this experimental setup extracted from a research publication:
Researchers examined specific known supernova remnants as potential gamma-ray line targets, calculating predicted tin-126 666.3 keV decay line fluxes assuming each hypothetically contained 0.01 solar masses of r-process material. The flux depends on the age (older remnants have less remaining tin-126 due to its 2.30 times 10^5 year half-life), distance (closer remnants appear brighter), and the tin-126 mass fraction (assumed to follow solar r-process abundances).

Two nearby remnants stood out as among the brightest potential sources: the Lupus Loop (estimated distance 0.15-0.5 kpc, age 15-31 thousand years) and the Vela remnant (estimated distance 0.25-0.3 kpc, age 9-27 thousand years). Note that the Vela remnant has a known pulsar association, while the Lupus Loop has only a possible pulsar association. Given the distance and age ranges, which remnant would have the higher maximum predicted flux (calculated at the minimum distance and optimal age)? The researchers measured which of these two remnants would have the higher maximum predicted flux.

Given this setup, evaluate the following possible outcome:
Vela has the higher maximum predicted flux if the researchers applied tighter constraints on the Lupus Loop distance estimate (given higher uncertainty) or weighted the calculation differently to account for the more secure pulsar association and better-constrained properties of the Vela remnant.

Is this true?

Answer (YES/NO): NO